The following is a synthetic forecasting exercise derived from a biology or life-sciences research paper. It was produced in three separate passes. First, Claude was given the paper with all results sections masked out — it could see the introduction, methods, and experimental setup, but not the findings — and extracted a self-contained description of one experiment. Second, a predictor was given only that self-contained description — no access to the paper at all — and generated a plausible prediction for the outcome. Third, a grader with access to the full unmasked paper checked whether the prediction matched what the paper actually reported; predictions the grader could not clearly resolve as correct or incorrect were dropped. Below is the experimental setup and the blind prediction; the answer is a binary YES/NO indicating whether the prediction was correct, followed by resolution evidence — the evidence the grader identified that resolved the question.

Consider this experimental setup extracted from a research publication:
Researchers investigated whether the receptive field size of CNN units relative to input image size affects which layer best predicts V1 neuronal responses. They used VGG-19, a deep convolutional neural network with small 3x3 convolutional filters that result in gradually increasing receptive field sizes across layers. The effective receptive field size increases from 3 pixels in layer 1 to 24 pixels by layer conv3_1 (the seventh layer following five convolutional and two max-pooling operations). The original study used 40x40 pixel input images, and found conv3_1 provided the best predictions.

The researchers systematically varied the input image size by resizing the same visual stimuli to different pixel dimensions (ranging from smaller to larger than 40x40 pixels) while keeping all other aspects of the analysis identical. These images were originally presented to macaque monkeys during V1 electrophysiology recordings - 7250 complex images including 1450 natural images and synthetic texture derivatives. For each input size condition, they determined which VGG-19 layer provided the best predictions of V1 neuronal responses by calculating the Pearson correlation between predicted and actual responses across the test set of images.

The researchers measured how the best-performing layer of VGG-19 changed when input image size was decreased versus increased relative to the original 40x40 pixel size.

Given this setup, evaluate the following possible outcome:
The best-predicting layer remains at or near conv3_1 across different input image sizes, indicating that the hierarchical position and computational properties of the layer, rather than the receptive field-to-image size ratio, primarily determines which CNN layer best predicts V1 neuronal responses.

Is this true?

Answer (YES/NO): NO